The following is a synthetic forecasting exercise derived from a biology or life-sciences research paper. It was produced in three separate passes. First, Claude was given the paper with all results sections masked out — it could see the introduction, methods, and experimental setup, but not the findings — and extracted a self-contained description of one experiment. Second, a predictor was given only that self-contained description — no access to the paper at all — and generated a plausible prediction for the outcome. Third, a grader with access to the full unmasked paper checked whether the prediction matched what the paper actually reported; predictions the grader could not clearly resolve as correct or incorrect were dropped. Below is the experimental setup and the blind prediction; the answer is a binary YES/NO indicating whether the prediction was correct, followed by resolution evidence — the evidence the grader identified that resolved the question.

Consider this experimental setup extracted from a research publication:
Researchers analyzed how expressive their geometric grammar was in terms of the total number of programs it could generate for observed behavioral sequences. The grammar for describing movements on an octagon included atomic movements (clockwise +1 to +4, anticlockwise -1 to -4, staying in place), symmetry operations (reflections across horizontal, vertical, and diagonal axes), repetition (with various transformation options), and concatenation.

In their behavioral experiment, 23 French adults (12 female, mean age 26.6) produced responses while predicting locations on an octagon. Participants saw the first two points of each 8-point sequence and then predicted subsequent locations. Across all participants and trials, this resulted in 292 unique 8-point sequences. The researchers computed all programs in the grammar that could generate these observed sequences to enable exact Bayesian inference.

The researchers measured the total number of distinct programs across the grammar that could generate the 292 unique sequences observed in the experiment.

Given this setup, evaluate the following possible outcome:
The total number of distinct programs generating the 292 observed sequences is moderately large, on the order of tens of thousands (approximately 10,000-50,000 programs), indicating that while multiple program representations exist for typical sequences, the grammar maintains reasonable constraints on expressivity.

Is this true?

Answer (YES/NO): NO